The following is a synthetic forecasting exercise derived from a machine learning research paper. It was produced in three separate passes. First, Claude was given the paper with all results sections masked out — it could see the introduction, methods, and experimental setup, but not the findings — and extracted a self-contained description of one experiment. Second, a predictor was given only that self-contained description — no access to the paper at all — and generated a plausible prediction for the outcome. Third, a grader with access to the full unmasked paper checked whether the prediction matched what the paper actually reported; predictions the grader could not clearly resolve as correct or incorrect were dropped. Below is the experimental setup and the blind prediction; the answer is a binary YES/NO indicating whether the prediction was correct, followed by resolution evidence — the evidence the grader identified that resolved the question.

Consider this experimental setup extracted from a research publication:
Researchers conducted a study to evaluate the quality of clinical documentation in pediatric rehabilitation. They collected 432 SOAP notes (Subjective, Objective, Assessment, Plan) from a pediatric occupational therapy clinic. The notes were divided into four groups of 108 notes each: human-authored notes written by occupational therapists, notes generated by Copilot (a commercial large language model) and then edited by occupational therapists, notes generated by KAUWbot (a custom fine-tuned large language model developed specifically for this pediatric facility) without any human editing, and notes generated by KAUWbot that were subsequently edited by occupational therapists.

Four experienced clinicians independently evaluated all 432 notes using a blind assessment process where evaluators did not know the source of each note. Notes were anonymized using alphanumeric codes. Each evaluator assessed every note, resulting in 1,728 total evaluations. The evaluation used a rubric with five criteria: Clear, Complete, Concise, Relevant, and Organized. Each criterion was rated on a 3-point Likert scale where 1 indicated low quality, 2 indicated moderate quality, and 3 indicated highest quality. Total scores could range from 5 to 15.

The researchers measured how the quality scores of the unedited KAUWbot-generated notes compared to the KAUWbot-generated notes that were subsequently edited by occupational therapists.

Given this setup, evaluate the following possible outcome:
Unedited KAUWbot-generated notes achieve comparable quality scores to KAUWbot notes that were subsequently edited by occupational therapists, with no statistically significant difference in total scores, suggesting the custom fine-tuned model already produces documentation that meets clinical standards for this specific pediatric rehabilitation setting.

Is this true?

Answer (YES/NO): YES